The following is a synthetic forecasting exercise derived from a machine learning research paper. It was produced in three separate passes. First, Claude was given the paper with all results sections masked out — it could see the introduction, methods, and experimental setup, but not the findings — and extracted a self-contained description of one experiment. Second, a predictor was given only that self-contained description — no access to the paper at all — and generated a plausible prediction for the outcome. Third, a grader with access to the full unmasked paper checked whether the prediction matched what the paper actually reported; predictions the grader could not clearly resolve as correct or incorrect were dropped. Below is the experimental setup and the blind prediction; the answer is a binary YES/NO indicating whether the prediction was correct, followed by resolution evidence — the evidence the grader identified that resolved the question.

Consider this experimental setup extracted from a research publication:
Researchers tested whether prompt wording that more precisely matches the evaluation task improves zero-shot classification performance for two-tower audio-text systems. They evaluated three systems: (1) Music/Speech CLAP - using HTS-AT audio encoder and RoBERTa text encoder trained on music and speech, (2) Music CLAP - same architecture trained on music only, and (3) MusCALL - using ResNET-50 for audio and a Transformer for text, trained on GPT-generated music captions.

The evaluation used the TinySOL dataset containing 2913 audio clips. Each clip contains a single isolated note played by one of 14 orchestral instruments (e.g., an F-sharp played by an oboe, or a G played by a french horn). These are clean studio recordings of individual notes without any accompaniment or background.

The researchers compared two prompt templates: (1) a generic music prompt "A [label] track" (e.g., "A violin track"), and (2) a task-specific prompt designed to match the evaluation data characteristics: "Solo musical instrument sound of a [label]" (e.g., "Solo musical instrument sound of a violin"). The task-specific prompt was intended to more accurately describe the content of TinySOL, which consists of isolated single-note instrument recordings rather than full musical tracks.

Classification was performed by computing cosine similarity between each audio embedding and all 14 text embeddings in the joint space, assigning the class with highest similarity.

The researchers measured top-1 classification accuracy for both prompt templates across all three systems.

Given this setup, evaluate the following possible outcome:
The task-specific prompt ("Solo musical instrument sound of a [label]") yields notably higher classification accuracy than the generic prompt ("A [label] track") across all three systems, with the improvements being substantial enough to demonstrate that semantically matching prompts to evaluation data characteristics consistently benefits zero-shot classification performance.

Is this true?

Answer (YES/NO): NO